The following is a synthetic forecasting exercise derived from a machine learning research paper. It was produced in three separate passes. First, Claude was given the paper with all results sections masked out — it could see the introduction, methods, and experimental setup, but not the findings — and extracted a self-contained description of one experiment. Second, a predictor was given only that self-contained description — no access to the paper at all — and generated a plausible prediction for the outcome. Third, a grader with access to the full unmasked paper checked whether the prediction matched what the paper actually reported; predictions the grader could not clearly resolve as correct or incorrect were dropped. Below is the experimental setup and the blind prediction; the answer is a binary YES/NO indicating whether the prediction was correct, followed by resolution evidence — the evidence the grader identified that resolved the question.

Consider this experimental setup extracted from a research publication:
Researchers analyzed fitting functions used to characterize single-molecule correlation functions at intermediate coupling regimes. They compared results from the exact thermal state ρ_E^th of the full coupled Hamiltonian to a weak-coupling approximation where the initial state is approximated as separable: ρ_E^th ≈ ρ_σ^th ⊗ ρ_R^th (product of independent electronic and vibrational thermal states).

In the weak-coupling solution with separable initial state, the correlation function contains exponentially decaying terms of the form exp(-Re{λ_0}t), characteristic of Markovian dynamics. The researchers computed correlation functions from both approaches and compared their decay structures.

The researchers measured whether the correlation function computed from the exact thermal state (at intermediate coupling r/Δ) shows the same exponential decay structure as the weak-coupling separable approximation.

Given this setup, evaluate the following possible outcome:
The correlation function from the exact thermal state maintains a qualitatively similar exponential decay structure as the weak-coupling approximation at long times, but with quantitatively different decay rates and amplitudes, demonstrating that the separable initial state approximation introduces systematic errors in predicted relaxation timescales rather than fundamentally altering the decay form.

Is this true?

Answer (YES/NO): NO